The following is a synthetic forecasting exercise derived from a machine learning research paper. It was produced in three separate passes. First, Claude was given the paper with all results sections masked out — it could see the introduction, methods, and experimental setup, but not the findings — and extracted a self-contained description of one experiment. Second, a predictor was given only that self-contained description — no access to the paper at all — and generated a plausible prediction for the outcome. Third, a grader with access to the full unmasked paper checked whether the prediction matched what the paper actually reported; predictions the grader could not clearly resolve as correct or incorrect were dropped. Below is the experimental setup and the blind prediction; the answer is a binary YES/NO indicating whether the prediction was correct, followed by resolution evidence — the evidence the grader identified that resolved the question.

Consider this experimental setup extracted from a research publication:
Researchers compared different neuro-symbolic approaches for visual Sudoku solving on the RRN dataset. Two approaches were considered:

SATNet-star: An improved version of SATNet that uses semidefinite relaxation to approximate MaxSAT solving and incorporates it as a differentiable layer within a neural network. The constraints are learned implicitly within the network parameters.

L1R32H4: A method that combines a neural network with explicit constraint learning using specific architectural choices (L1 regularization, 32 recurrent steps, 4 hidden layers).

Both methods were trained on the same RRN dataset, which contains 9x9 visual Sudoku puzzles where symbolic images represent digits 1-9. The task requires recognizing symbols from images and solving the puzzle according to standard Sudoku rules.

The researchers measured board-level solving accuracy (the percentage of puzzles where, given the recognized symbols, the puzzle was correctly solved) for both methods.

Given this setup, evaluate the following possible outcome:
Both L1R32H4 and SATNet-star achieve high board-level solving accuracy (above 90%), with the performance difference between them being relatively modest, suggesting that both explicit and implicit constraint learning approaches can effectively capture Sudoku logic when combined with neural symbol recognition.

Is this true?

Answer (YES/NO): NO